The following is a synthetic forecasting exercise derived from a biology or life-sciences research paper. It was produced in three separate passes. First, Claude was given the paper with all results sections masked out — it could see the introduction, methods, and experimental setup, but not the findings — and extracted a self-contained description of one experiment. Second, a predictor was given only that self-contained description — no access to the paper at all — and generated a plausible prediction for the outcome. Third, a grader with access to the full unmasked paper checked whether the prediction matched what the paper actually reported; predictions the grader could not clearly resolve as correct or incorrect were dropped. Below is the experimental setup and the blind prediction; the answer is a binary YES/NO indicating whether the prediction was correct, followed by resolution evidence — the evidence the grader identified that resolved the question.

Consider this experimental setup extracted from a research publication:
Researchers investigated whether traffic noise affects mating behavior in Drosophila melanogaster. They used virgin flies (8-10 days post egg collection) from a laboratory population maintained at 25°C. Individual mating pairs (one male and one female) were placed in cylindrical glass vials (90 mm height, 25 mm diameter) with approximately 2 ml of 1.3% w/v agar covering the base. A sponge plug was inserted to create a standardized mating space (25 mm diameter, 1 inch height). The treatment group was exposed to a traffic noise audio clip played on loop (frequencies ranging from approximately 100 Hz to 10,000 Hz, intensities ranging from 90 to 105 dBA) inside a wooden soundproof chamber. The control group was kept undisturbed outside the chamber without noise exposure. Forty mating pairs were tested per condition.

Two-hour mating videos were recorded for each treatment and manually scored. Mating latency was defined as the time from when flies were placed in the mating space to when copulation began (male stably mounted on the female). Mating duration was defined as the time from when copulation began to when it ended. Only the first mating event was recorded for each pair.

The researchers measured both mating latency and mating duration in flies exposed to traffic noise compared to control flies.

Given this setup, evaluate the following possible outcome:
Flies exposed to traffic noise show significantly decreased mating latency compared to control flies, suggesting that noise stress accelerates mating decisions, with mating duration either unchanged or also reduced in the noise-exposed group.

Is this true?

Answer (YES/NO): NO